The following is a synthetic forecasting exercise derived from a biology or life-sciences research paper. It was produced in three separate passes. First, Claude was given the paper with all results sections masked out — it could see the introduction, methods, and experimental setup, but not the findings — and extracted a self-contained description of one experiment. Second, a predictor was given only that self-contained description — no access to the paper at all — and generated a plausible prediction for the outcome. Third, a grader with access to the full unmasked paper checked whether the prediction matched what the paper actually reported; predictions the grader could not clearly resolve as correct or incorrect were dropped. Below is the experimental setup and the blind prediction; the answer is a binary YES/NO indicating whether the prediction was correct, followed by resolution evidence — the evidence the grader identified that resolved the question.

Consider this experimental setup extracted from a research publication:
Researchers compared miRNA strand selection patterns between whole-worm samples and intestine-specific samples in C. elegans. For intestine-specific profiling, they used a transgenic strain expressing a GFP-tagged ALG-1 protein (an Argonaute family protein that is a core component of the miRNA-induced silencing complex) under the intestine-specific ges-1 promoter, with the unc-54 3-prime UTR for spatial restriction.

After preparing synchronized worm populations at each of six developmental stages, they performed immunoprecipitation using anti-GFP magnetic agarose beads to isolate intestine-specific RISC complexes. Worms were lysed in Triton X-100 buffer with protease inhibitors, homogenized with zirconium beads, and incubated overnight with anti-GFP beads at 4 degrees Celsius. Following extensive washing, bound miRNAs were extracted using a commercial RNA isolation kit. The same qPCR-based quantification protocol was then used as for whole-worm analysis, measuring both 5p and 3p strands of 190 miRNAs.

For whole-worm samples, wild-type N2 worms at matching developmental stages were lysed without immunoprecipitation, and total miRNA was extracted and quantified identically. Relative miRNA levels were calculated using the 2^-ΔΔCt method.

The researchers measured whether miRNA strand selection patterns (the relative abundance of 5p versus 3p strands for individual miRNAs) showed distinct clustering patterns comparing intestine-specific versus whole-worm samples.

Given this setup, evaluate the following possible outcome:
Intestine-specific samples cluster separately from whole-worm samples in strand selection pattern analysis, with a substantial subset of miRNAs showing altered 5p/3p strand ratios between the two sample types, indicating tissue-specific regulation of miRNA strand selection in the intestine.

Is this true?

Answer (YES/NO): YES